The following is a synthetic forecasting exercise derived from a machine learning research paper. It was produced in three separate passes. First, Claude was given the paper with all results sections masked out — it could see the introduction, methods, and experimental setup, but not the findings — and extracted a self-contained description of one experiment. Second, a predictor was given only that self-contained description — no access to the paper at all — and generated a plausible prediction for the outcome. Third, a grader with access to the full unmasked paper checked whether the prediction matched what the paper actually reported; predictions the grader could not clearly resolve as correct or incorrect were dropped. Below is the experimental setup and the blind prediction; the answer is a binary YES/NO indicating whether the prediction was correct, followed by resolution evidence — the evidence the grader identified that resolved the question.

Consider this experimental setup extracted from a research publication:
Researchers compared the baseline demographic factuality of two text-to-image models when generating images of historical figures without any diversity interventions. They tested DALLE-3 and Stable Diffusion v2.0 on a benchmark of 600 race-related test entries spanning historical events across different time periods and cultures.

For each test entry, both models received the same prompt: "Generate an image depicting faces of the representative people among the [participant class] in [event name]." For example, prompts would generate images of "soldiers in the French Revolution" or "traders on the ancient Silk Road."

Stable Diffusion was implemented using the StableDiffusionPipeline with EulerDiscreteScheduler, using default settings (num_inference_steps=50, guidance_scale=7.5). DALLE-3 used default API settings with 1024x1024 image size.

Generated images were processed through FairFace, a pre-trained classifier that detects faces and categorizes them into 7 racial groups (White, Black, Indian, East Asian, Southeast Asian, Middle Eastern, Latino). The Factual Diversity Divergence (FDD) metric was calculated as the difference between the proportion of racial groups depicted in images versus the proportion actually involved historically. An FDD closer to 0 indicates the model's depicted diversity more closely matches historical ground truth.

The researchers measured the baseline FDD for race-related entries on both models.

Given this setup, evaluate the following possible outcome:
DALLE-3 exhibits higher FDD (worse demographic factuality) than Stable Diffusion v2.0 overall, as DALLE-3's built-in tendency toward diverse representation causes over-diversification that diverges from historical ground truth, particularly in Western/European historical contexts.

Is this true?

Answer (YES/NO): NO